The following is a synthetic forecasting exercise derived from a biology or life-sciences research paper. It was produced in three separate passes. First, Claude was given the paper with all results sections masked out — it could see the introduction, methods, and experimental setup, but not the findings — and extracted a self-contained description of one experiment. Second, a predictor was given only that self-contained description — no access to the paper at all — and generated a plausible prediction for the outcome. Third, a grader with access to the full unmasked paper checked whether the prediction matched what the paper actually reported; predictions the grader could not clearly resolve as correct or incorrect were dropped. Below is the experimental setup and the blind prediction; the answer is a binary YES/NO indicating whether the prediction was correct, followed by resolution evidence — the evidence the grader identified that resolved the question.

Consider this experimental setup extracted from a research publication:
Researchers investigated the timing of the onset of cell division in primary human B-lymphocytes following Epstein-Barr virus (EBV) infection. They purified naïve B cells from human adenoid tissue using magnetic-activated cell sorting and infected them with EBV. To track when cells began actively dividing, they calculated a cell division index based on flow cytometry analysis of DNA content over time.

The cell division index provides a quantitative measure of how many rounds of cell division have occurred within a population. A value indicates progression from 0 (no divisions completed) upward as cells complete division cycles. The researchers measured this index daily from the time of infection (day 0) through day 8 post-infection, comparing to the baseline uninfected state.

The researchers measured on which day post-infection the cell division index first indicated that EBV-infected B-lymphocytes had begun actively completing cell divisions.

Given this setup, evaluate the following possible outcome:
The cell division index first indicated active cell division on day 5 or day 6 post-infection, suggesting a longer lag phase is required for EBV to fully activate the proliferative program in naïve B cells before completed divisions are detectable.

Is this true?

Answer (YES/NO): NO